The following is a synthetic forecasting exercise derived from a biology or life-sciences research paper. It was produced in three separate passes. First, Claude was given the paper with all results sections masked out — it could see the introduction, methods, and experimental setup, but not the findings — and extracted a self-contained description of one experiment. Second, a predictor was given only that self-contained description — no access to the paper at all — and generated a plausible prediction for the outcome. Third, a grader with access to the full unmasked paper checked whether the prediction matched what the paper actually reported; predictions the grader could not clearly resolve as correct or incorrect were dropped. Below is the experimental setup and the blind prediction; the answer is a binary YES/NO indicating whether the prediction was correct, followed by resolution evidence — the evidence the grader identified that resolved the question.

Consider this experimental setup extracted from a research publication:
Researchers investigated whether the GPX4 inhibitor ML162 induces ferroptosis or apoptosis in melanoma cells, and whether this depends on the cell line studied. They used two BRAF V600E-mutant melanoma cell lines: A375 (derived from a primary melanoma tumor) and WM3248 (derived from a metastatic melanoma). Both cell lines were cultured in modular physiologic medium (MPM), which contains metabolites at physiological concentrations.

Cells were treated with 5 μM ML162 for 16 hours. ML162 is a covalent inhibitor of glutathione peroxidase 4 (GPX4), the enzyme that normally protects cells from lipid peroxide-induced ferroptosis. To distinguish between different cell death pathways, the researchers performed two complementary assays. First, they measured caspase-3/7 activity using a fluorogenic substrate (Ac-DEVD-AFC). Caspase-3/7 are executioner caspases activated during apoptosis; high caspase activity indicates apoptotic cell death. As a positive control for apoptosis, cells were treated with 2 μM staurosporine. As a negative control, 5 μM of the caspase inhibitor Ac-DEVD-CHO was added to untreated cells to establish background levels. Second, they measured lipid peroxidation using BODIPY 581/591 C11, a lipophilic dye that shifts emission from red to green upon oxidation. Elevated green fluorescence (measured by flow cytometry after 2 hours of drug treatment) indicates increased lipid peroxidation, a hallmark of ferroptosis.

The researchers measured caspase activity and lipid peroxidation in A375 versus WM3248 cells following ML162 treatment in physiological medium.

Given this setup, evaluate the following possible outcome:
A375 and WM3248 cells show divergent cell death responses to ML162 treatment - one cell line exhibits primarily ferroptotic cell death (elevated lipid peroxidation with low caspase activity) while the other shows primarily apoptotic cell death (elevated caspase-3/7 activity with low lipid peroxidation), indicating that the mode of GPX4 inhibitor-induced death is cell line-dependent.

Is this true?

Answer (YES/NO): NO